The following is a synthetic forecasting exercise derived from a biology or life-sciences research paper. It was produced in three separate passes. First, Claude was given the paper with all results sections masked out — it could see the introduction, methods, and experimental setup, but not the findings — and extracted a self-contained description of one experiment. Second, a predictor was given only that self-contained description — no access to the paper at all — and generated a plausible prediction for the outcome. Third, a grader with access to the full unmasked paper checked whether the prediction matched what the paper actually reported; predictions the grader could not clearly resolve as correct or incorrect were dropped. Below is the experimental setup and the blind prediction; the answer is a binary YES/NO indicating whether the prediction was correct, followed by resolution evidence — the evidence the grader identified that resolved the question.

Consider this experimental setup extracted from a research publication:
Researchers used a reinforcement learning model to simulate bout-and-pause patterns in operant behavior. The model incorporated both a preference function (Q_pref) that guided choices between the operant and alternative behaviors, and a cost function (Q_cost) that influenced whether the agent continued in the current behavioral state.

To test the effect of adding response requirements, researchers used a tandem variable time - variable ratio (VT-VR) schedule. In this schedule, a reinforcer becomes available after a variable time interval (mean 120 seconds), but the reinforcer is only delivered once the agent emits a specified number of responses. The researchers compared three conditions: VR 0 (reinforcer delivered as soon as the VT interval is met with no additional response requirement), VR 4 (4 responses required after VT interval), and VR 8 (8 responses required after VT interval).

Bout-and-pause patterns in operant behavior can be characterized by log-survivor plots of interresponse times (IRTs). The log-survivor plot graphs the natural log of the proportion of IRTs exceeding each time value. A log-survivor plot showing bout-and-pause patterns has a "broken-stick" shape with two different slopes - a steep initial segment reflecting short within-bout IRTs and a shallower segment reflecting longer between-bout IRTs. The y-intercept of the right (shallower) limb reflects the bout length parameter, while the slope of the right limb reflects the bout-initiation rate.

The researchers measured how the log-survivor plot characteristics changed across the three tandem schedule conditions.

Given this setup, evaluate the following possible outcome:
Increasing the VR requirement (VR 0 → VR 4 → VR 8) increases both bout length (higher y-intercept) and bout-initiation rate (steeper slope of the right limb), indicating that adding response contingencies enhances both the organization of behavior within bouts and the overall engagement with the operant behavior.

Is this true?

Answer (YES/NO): NO